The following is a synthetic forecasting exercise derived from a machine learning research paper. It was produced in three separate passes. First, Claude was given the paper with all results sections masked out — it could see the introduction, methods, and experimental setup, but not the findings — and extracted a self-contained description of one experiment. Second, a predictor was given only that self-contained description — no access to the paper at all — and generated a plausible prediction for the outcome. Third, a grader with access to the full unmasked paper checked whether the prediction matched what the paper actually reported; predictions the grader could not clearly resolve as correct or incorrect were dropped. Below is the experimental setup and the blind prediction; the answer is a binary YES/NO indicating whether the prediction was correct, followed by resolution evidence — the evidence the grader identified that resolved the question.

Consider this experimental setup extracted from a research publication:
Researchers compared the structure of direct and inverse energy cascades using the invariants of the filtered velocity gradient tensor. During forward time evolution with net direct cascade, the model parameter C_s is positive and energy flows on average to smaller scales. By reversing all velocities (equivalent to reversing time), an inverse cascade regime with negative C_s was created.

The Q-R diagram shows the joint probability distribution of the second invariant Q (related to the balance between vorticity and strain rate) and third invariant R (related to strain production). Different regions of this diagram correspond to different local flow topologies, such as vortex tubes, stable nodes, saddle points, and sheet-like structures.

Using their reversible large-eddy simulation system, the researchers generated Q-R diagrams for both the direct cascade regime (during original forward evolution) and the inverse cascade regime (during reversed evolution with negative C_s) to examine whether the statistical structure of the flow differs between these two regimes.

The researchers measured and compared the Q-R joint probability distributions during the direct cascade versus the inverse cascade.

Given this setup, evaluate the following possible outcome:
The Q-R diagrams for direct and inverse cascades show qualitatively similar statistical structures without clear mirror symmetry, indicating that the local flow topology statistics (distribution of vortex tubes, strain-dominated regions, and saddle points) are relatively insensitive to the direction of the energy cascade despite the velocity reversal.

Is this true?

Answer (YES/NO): NO